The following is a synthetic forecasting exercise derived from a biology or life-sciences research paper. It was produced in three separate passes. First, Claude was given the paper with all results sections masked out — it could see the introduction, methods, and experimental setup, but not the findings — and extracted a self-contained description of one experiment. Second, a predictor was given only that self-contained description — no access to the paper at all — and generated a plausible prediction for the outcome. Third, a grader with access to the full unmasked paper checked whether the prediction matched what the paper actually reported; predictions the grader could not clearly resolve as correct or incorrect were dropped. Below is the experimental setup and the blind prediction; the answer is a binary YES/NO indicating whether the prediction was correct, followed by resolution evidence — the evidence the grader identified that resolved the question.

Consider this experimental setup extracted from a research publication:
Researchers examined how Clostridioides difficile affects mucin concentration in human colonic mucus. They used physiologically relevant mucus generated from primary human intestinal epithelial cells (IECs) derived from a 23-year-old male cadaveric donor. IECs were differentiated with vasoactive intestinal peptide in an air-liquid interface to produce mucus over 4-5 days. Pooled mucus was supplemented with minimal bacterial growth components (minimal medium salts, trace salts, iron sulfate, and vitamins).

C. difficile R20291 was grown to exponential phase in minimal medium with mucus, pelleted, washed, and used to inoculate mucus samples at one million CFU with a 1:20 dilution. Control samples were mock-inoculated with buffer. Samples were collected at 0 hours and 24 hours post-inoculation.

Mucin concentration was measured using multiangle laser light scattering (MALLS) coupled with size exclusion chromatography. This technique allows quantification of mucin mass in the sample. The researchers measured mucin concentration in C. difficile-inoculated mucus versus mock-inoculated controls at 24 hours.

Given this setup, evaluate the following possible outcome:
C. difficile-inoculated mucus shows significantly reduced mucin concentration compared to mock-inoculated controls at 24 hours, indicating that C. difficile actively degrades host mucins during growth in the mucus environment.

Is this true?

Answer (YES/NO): NO